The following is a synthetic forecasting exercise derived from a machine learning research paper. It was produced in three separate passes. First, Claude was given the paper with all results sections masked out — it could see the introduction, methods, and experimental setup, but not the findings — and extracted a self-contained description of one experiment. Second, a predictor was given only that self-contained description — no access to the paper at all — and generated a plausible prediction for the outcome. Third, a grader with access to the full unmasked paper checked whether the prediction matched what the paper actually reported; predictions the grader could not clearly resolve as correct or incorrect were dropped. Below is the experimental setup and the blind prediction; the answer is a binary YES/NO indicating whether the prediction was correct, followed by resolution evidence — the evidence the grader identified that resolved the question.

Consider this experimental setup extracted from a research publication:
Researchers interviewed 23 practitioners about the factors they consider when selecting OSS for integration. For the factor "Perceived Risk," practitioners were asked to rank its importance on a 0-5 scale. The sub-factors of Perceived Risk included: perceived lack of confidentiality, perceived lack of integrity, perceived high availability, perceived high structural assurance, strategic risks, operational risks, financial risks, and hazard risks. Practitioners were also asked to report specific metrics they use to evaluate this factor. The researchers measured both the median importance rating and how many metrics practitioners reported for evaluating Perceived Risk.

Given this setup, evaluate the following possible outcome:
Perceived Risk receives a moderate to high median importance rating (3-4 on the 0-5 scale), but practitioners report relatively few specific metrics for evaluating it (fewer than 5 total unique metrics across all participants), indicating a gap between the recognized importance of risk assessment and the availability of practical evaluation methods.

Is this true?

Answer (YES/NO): NO